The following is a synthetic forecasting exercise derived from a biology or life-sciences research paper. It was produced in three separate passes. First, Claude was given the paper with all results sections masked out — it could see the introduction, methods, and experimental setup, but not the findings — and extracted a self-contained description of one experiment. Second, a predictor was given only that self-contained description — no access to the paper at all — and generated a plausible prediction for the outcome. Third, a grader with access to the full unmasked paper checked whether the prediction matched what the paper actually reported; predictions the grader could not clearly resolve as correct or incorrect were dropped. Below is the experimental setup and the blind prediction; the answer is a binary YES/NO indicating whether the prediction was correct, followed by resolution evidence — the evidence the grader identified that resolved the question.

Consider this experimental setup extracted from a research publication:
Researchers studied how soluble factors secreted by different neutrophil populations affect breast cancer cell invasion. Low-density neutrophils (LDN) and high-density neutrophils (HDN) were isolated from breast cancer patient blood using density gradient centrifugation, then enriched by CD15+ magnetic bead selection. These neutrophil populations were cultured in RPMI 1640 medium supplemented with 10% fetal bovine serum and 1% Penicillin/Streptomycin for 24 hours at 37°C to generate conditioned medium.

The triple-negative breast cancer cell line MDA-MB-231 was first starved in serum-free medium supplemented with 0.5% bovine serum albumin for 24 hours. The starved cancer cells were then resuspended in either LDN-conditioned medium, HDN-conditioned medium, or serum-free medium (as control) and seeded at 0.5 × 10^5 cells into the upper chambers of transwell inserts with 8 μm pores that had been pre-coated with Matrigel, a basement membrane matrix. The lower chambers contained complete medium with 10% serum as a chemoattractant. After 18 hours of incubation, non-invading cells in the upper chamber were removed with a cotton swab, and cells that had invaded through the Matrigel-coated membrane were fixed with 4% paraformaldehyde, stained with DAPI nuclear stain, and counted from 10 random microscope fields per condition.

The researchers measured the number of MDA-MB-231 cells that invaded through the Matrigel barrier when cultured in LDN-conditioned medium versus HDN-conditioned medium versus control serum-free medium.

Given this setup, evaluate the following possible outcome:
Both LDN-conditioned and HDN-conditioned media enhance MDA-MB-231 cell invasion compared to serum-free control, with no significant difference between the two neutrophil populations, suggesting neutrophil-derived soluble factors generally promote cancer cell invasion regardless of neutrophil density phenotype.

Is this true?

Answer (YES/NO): NO